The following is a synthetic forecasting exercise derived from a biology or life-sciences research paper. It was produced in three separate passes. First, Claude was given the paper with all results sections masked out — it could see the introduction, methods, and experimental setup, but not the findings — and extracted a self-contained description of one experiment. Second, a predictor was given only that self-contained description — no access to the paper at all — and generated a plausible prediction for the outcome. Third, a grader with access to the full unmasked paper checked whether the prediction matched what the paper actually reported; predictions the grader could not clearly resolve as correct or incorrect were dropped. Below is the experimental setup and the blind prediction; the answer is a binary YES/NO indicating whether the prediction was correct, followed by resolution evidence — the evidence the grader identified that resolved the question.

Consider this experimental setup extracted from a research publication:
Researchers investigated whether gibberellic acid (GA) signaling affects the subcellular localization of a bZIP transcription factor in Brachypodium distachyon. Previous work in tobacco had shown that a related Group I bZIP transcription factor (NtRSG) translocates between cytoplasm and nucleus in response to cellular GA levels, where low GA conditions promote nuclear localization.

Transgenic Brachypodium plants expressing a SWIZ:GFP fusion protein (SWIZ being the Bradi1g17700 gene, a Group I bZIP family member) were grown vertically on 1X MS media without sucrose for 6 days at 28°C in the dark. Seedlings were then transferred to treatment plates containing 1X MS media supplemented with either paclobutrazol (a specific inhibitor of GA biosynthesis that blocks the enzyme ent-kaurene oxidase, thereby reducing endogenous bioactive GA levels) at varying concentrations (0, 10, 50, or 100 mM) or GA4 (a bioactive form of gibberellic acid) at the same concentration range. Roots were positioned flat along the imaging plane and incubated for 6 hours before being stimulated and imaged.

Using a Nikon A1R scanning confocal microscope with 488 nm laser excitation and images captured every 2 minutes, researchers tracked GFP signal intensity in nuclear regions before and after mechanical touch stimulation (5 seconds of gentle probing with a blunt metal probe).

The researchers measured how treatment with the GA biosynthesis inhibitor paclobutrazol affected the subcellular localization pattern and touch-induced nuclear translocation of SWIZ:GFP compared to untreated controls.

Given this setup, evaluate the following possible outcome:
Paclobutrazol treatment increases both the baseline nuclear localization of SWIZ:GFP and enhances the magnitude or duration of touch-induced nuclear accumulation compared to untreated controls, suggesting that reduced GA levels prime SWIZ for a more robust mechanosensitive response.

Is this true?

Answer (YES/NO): NO